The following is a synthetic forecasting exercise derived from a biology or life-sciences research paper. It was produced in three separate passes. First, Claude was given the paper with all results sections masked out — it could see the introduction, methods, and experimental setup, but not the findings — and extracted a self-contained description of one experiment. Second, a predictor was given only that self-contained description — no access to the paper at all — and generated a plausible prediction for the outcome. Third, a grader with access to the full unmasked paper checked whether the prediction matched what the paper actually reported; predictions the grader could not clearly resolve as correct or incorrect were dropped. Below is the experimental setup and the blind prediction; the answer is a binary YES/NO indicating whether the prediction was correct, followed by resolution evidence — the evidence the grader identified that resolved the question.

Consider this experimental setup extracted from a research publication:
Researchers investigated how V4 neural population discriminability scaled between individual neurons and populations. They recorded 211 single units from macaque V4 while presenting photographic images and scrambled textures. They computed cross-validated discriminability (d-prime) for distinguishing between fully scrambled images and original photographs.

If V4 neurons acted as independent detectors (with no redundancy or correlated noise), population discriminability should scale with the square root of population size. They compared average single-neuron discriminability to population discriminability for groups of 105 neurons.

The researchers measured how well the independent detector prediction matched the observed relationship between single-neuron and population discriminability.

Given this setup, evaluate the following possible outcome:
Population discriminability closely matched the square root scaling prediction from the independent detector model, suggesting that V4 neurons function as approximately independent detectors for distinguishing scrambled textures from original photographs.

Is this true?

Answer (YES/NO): YES